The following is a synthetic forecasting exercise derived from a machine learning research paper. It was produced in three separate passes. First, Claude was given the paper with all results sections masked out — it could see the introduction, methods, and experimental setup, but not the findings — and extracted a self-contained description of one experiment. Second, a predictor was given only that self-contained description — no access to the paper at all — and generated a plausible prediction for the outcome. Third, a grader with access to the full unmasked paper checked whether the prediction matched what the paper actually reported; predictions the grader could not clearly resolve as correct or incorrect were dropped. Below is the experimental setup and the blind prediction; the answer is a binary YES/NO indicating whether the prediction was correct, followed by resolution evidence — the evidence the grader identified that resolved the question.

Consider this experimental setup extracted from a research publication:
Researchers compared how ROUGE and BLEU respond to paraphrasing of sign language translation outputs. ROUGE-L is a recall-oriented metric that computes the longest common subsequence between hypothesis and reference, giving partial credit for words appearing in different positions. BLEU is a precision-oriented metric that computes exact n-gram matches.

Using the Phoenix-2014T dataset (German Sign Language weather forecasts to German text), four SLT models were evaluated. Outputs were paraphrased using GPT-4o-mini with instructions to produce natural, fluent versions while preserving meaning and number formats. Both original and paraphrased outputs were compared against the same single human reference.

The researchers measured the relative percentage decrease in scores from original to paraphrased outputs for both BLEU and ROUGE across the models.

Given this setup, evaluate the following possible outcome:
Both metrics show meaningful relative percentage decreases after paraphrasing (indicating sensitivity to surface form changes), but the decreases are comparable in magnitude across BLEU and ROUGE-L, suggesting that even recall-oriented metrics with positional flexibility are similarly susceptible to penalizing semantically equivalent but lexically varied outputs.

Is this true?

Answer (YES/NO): NO